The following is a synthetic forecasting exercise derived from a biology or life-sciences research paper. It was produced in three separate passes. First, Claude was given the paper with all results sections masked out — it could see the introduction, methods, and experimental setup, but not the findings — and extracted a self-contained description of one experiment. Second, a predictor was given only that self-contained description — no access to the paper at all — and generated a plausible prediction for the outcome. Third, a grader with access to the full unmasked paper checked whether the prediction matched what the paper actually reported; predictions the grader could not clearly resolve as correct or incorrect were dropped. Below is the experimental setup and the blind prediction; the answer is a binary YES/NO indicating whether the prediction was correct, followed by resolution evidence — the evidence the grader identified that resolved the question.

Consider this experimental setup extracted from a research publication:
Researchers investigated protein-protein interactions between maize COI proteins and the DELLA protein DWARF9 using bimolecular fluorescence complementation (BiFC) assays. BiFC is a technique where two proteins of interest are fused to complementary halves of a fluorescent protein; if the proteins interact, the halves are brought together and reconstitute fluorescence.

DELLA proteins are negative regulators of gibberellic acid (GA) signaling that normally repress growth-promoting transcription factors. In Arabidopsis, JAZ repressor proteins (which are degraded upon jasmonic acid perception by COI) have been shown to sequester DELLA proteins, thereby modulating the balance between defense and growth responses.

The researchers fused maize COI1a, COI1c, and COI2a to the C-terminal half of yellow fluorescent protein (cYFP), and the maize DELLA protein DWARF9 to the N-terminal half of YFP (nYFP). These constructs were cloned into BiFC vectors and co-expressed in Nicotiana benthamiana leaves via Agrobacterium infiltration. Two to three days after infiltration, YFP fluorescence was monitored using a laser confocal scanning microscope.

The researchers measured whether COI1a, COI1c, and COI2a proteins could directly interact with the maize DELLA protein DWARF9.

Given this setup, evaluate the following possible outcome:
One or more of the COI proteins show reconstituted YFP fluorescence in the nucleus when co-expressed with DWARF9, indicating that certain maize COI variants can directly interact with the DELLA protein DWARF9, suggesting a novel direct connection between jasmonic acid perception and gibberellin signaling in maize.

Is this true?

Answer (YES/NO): NO